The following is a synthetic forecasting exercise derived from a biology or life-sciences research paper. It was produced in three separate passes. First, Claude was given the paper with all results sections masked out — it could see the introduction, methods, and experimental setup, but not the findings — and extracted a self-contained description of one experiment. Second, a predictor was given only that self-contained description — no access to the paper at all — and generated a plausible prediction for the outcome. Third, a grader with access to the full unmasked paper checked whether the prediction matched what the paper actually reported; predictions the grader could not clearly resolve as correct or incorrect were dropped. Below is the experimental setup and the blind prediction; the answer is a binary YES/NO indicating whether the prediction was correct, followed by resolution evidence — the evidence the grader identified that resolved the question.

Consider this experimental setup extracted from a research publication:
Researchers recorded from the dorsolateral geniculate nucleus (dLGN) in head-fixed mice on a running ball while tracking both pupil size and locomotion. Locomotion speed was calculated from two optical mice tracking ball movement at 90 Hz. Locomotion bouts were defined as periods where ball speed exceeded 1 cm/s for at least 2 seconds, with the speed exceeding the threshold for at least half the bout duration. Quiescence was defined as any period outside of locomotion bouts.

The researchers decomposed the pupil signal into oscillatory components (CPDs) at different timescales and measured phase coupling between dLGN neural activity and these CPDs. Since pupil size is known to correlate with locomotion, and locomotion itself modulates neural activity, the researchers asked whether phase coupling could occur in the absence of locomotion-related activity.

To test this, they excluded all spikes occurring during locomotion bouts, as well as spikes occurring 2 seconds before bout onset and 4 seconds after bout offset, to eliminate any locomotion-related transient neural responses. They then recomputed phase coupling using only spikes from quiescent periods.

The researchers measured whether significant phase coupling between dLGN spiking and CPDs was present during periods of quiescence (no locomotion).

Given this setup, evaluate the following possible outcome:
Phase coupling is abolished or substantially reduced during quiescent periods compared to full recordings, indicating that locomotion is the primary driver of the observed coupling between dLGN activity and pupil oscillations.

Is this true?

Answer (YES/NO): NO